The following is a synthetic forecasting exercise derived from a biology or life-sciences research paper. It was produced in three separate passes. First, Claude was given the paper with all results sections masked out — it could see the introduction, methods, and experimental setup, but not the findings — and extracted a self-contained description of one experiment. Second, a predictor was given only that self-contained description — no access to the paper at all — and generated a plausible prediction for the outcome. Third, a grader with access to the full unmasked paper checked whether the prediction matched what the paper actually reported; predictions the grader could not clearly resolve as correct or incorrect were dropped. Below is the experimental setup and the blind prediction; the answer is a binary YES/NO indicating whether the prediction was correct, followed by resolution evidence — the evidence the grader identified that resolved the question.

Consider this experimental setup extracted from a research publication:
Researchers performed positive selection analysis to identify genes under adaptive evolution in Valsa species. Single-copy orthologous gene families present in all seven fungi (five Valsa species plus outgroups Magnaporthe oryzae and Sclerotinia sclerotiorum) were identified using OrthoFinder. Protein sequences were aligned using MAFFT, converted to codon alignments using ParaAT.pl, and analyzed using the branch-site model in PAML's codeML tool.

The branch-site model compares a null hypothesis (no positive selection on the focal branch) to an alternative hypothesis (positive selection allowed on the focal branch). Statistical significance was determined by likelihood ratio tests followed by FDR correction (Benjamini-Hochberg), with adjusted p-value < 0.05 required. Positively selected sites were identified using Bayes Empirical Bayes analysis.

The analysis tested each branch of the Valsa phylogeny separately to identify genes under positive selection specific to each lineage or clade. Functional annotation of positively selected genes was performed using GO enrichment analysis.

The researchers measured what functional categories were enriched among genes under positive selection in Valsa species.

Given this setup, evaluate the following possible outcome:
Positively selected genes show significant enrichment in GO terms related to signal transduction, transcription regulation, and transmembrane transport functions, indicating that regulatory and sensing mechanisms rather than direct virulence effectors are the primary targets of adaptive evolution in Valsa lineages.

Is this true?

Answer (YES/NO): NO